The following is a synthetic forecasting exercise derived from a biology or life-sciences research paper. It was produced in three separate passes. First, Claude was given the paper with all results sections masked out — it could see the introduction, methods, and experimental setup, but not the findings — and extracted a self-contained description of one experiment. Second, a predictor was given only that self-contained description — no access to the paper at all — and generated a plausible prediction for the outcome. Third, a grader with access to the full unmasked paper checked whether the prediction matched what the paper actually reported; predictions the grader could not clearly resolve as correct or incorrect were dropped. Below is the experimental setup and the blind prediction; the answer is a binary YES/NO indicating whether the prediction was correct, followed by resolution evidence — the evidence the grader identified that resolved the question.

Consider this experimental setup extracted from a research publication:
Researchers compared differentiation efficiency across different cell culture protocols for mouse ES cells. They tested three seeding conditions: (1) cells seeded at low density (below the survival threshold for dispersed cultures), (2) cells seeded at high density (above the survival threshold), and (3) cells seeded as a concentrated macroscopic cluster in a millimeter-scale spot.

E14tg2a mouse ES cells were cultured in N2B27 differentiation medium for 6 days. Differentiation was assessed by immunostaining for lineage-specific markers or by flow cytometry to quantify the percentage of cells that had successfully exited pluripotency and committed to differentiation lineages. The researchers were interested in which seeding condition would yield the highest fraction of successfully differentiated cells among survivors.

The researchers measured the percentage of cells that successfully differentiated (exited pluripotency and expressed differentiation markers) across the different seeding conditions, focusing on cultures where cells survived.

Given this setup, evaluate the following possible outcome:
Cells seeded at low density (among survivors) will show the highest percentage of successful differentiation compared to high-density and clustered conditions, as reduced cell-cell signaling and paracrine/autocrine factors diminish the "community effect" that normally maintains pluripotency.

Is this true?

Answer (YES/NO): NO